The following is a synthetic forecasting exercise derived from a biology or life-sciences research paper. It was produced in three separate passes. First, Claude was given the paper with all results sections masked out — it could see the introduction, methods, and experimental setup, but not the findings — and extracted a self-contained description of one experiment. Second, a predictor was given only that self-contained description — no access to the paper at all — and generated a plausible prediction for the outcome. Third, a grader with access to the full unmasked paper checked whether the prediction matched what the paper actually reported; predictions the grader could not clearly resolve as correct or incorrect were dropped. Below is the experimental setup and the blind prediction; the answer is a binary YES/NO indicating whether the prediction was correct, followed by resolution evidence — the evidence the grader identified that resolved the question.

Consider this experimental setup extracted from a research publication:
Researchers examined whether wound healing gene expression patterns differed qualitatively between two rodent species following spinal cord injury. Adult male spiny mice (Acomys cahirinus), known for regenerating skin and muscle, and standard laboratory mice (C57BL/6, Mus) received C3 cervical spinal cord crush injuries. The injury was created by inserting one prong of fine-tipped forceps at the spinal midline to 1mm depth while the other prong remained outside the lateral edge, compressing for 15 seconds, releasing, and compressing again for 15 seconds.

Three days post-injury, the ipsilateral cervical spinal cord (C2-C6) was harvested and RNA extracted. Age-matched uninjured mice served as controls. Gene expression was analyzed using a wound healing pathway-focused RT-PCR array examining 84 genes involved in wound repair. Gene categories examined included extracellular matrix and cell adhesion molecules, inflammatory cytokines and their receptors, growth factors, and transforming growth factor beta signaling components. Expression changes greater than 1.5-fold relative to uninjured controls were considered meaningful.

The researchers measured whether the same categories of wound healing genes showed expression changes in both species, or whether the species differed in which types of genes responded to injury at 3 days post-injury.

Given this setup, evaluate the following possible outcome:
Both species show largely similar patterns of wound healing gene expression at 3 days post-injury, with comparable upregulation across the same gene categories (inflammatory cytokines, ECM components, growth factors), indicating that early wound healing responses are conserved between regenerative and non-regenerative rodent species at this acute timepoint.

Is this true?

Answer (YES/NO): NO